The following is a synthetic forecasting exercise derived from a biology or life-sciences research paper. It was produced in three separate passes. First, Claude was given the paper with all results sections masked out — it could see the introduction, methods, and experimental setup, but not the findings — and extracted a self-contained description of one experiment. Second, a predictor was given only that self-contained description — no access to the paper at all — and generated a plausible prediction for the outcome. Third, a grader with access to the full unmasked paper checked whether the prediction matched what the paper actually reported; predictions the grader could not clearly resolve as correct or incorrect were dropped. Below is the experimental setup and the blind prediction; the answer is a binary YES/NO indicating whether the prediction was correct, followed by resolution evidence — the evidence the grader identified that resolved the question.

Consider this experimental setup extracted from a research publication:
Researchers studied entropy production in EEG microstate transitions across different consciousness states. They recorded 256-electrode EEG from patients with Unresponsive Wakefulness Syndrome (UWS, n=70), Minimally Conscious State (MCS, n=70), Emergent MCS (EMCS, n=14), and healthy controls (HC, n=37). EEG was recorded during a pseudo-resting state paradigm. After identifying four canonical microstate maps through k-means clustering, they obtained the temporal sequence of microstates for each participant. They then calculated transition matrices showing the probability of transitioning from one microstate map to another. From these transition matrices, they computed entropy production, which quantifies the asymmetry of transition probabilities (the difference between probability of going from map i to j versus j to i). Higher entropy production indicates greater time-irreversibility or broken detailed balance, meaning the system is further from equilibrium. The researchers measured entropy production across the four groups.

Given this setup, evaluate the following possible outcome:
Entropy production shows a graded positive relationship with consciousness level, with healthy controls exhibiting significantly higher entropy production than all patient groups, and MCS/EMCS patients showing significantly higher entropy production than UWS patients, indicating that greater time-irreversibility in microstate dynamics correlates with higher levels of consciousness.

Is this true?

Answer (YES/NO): NO